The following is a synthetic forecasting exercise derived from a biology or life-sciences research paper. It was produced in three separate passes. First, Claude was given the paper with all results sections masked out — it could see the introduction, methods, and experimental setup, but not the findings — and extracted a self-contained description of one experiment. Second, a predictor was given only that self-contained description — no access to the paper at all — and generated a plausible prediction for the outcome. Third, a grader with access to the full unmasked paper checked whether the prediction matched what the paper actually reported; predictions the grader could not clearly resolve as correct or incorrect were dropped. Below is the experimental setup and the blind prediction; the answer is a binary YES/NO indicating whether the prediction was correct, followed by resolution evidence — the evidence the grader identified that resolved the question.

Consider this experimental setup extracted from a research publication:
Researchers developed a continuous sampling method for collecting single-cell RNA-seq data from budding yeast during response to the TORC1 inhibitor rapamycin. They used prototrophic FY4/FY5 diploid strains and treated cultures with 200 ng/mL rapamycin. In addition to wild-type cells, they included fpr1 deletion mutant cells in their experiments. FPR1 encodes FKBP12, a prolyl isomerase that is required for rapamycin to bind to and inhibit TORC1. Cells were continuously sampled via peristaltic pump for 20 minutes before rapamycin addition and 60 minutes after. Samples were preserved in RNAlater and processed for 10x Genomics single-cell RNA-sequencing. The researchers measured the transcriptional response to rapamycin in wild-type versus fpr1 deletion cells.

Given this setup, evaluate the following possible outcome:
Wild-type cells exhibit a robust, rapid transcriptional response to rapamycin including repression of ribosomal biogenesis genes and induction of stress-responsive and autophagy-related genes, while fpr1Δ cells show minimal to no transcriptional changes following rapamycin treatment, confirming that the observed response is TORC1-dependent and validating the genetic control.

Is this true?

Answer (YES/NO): YES